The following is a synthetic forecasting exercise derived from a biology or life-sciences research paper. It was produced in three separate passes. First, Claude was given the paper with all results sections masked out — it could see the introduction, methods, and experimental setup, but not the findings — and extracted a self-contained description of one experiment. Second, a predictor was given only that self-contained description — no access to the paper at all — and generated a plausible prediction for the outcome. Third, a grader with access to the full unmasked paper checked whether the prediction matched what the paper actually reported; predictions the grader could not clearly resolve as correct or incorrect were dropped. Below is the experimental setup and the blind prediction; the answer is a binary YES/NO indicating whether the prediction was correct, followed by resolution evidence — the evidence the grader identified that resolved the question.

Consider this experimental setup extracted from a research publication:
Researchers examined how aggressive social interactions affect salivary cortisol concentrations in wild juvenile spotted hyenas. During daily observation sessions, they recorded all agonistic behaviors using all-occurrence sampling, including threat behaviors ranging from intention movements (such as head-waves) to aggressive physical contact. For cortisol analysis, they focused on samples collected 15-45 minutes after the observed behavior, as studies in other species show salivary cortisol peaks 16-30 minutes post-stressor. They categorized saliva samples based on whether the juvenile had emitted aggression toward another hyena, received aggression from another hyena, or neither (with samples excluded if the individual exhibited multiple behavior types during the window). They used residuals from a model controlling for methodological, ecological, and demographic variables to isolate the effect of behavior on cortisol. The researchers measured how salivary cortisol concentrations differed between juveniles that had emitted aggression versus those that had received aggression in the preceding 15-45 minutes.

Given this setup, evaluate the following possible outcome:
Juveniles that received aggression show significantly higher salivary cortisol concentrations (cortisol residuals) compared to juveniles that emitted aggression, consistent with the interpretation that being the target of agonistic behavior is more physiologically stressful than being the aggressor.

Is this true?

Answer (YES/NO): NO